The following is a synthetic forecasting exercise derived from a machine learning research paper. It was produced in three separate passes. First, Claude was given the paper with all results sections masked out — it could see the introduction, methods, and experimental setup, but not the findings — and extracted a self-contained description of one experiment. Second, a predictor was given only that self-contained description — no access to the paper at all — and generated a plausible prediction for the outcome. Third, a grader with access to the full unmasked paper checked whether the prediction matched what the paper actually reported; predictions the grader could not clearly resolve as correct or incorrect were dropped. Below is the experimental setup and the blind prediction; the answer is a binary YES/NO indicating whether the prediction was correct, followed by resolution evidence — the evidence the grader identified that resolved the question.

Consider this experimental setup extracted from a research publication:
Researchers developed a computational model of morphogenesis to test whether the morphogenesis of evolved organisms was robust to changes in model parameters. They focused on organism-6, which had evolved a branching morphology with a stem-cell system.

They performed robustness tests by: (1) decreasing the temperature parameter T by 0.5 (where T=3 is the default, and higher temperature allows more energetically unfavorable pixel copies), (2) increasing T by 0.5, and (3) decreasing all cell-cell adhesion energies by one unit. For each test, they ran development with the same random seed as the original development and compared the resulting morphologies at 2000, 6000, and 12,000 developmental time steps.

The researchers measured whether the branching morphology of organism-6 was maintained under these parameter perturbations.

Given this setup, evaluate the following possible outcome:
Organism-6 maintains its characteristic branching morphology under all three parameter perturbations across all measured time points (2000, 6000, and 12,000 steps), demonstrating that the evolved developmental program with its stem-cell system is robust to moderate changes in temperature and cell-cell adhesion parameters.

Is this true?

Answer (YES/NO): YES